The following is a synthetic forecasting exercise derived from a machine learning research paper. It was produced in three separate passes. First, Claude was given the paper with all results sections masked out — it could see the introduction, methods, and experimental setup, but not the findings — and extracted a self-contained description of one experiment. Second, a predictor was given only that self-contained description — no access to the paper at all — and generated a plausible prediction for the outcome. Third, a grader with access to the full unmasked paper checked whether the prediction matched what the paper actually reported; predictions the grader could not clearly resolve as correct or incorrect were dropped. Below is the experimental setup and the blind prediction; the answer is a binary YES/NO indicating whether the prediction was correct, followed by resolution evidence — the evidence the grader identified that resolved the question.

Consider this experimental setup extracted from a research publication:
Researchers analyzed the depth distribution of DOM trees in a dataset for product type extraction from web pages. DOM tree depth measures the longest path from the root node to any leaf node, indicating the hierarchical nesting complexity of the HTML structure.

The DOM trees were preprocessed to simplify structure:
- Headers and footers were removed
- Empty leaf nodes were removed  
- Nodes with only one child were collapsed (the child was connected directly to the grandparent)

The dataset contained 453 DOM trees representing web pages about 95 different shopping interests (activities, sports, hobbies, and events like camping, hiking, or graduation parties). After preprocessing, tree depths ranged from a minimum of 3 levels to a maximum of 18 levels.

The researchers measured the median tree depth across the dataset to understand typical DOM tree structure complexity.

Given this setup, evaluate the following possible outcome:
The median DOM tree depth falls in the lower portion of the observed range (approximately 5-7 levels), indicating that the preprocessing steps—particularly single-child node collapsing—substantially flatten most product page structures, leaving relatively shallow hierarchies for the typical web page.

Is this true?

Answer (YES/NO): YES